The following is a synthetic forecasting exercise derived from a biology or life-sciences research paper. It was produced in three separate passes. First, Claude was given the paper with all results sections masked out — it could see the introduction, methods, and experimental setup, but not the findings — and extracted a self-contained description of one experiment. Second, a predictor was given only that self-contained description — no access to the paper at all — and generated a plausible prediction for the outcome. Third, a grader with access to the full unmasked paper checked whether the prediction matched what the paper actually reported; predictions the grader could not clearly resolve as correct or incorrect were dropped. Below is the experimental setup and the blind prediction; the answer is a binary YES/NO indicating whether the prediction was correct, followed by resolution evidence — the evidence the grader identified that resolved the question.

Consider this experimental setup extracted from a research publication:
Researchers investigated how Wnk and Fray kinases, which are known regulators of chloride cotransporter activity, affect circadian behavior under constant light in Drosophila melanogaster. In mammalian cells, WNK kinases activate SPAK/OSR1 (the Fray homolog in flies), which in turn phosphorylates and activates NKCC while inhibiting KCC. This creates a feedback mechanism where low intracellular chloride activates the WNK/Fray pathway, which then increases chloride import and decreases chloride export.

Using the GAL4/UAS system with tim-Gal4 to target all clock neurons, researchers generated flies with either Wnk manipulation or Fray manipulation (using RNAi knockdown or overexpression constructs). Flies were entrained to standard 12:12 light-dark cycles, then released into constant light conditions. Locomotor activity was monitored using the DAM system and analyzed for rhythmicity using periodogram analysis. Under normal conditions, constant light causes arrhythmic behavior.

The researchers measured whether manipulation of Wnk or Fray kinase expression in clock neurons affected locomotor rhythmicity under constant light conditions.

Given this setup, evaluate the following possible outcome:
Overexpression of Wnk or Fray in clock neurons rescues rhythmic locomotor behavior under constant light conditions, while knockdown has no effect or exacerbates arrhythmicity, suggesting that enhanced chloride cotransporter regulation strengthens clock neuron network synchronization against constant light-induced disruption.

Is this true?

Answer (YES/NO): NO